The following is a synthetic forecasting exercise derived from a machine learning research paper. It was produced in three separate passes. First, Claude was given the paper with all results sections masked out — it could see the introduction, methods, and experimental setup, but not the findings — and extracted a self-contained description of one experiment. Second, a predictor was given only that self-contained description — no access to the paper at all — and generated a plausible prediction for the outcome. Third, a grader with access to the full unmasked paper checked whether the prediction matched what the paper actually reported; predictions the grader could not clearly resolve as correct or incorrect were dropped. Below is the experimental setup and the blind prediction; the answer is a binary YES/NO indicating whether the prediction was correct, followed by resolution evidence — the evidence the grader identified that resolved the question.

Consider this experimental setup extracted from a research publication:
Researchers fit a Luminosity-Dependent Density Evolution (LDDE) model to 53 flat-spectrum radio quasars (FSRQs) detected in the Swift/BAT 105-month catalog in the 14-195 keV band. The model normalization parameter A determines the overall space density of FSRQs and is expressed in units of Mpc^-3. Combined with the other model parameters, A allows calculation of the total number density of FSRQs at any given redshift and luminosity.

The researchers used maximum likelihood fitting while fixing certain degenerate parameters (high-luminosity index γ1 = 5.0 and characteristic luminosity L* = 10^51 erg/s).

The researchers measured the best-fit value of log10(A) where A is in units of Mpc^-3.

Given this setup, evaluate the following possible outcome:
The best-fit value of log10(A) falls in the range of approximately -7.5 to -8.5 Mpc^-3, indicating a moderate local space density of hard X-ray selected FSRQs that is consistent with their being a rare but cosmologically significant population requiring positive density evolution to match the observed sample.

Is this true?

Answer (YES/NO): NO